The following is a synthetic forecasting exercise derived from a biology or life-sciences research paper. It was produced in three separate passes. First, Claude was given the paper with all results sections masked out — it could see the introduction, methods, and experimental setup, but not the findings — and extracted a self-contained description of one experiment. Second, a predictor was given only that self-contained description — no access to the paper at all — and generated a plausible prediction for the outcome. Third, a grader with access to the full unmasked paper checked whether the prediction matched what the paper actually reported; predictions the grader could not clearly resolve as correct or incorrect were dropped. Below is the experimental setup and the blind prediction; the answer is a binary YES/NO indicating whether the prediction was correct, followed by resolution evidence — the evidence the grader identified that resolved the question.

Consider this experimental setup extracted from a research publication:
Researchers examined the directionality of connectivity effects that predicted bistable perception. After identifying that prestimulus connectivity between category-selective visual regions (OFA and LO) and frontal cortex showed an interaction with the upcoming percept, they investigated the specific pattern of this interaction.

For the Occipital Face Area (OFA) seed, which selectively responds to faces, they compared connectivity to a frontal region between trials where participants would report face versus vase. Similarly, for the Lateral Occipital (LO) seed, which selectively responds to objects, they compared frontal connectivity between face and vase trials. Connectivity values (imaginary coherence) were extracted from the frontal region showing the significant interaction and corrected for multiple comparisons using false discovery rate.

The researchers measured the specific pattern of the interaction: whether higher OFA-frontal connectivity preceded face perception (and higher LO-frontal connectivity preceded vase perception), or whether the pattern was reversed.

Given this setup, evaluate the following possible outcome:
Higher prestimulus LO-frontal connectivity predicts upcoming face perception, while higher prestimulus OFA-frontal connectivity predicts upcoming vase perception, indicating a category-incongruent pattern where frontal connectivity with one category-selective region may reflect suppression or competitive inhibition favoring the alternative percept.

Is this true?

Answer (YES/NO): NO